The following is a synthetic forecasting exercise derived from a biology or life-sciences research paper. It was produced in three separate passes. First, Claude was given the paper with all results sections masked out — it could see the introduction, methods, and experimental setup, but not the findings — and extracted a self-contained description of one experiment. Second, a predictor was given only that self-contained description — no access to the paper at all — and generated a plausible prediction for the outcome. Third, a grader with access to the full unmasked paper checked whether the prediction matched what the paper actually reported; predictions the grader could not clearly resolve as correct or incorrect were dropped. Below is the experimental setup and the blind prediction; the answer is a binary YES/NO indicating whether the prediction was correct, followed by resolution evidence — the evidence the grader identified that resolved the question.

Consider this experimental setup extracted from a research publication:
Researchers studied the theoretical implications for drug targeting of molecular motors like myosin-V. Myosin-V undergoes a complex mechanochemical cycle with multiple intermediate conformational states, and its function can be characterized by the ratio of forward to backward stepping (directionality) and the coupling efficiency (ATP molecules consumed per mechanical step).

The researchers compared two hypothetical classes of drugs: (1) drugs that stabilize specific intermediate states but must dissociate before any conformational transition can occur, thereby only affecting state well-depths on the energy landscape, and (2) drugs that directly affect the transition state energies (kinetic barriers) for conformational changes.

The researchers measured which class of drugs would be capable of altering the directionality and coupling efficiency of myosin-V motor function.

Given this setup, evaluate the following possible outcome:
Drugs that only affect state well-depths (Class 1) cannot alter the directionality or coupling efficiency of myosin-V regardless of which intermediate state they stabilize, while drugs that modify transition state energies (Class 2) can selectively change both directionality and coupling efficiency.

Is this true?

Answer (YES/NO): YES